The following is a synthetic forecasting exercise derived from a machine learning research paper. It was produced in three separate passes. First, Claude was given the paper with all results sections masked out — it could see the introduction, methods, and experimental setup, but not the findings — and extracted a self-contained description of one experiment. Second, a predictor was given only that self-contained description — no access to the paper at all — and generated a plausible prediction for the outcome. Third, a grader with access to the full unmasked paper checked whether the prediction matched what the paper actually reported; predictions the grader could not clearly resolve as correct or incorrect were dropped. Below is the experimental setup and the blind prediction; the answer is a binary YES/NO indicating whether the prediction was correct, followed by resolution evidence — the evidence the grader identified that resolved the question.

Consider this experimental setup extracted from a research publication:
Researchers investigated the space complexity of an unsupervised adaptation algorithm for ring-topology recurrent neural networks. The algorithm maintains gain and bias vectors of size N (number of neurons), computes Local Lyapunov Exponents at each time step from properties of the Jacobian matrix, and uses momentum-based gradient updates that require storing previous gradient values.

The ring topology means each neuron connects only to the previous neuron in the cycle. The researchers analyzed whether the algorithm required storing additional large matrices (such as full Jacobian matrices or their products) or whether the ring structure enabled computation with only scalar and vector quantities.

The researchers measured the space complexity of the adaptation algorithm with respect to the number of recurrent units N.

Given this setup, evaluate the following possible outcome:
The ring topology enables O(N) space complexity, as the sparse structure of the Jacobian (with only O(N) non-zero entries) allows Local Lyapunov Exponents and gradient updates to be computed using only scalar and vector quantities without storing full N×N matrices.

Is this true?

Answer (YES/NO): YES